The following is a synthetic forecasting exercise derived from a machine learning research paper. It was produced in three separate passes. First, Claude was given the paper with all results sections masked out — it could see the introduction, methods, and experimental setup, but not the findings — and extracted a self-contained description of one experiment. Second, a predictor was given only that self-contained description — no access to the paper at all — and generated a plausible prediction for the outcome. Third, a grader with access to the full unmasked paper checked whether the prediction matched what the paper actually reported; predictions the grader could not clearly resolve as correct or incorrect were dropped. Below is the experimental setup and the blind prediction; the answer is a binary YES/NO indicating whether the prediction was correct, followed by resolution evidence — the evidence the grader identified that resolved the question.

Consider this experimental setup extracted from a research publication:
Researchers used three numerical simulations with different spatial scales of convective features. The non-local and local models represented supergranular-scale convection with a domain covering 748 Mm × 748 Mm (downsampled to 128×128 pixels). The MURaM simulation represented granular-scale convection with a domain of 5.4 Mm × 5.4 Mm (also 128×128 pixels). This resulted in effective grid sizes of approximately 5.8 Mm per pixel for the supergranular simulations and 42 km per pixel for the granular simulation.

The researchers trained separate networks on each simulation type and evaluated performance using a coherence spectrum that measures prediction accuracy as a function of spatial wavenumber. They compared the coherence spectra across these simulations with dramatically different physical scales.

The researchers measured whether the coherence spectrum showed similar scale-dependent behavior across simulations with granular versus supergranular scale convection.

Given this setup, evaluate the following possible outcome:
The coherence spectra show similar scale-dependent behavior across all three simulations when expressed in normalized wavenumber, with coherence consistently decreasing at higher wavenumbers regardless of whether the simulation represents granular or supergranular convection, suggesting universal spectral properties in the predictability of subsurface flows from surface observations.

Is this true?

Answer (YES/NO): NO